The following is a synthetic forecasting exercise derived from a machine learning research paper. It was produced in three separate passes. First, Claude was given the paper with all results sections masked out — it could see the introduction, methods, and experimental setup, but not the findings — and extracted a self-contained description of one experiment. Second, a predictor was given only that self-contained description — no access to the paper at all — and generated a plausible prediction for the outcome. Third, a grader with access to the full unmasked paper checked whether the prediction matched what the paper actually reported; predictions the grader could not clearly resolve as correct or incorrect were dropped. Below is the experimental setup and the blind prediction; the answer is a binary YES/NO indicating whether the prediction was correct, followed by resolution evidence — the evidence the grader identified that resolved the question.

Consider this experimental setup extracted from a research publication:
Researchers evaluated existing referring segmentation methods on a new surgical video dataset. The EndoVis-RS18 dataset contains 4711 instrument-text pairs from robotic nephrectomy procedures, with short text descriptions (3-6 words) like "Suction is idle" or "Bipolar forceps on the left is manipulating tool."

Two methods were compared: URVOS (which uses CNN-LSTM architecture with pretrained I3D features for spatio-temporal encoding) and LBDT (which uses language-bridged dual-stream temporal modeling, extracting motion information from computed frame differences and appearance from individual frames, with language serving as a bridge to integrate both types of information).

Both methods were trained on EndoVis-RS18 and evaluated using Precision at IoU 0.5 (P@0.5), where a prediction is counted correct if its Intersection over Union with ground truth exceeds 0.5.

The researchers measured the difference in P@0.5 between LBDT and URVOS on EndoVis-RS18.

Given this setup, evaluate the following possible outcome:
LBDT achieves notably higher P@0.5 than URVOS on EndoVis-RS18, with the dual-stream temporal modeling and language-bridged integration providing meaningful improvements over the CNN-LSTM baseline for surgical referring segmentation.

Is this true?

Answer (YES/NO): YES